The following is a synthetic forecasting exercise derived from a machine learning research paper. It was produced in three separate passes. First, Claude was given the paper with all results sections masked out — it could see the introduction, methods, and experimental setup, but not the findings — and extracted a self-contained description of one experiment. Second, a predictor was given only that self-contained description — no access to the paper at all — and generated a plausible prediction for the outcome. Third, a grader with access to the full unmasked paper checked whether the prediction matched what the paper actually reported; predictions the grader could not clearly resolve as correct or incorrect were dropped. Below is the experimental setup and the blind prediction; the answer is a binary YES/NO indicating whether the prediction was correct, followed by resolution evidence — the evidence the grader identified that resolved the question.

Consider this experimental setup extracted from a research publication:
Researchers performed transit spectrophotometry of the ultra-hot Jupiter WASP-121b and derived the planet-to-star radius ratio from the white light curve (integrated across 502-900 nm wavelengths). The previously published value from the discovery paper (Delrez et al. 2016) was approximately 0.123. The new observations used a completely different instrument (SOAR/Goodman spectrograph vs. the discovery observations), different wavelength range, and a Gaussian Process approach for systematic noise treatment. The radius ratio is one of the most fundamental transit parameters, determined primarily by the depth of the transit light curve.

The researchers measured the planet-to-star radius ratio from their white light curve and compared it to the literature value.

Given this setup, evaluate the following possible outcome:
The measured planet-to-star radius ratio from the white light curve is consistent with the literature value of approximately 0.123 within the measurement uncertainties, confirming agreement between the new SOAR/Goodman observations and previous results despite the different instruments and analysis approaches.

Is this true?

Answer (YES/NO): NO